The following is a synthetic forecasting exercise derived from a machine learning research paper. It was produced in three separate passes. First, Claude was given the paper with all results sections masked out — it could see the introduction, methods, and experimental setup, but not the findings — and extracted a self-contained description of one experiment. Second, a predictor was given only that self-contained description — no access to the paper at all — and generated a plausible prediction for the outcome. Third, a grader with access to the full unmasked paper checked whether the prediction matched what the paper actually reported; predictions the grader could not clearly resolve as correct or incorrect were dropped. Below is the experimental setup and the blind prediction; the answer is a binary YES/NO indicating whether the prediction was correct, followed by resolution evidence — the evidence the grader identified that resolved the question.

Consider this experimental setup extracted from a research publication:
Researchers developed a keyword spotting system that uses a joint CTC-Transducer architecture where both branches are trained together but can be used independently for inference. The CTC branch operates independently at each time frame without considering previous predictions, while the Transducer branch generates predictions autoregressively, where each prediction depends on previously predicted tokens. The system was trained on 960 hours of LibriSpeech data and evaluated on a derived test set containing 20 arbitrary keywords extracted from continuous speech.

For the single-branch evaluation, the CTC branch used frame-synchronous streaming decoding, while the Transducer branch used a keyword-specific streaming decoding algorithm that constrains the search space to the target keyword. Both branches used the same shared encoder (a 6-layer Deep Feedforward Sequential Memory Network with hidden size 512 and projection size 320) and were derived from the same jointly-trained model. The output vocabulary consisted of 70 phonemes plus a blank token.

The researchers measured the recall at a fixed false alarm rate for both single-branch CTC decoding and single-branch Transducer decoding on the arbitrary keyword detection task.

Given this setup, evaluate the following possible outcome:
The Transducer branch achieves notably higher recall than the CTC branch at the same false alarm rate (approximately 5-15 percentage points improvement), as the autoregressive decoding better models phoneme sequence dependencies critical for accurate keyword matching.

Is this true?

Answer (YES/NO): NO